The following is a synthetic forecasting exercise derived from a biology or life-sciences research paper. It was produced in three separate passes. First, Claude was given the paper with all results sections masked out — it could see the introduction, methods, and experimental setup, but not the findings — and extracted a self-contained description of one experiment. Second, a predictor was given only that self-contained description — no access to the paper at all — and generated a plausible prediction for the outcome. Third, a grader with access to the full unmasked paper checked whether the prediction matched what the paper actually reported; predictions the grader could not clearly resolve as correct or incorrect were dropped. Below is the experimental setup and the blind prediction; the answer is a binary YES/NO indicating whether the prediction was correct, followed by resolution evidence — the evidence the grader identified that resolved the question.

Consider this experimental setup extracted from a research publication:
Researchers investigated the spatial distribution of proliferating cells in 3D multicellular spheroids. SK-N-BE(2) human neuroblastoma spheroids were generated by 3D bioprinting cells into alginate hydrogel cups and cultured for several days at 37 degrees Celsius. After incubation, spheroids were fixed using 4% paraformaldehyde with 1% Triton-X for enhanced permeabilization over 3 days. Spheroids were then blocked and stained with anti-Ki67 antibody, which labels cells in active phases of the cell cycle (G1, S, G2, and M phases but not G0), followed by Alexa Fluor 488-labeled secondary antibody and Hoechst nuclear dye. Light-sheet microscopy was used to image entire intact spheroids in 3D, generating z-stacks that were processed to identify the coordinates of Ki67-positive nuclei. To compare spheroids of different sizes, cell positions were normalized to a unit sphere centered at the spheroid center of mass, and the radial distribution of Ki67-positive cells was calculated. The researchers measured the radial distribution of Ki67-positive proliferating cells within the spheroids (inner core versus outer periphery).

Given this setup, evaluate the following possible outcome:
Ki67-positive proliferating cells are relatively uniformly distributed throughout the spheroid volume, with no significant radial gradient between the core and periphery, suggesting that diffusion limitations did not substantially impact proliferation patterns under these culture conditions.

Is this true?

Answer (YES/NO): NO